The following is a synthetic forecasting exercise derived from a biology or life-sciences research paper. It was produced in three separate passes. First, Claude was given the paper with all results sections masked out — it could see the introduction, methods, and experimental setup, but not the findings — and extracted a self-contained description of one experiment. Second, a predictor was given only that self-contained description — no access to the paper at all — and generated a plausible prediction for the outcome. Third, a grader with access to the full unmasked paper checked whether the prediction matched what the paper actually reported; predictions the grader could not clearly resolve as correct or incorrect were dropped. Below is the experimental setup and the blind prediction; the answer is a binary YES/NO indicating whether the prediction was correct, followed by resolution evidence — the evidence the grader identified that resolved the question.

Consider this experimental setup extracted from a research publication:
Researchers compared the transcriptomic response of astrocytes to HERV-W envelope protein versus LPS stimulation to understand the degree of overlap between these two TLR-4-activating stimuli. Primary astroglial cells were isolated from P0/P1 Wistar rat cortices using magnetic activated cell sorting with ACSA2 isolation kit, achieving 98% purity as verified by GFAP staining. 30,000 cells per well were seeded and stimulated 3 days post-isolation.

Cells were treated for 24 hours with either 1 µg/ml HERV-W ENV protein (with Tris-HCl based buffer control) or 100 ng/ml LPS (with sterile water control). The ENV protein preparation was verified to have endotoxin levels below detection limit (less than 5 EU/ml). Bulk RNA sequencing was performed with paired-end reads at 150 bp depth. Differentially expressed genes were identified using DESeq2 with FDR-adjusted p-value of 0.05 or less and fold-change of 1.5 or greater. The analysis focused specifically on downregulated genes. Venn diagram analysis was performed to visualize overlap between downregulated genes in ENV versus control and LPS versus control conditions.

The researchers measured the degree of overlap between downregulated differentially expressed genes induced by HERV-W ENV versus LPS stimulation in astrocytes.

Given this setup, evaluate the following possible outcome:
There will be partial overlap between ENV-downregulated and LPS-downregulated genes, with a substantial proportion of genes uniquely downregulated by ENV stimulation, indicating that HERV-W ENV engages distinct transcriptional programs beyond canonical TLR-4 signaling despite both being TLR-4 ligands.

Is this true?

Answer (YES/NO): YES